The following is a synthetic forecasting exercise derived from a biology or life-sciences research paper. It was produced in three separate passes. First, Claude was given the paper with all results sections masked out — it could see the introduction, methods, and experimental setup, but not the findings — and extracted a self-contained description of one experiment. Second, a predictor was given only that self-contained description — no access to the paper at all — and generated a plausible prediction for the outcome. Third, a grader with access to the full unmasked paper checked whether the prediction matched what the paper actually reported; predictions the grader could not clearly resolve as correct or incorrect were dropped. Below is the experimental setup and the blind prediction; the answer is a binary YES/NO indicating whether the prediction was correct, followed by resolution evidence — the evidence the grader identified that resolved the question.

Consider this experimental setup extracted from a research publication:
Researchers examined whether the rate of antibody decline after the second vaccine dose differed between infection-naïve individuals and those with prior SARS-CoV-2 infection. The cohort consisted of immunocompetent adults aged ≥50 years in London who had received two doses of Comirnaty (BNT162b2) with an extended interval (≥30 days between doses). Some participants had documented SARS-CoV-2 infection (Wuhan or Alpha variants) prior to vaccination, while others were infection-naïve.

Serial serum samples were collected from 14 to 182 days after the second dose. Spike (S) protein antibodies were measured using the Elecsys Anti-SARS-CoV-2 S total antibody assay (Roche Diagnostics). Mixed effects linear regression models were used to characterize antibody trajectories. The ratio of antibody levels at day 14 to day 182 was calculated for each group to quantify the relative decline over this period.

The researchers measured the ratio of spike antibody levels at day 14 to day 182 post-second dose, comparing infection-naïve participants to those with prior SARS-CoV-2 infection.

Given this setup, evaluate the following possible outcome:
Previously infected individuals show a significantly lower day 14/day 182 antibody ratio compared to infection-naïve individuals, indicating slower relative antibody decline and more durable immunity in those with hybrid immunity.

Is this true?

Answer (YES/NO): YES